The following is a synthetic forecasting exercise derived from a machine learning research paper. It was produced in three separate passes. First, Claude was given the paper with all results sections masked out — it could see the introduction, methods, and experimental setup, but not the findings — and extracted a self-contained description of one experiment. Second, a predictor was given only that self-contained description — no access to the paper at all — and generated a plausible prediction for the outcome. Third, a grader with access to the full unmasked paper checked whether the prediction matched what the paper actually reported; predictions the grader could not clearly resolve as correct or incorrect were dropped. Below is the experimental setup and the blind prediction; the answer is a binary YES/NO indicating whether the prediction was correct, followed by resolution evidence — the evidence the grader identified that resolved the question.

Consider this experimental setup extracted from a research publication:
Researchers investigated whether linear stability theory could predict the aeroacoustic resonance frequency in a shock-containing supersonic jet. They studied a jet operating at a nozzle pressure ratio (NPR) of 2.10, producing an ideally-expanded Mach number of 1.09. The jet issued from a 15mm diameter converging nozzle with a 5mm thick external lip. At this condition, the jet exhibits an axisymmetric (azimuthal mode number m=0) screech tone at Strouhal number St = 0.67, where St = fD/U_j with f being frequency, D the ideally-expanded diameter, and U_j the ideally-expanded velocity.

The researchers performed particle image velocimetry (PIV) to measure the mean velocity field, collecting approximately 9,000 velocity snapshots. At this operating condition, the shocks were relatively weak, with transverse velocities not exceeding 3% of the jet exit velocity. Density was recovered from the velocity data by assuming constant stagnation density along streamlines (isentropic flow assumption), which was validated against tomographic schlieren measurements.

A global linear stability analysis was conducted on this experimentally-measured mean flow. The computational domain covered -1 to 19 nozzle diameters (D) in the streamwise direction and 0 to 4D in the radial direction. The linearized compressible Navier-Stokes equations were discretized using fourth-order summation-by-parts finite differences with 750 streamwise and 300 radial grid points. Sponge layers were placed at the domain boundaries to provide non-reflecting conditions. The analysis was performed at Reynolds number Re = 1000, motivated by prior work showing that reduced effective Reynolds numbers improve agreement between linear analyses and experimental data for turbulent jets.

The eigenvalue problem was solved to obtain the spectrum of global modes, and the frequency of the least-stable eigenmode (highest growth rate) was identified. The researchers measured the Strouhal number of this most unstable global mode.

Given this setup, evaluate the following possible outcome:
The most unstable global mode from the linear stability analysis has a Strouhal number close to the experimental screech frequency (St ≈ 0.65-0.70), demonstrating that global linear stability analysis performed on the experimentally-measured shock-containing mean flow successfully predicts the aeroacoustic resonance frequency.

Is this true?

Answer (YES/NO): YES